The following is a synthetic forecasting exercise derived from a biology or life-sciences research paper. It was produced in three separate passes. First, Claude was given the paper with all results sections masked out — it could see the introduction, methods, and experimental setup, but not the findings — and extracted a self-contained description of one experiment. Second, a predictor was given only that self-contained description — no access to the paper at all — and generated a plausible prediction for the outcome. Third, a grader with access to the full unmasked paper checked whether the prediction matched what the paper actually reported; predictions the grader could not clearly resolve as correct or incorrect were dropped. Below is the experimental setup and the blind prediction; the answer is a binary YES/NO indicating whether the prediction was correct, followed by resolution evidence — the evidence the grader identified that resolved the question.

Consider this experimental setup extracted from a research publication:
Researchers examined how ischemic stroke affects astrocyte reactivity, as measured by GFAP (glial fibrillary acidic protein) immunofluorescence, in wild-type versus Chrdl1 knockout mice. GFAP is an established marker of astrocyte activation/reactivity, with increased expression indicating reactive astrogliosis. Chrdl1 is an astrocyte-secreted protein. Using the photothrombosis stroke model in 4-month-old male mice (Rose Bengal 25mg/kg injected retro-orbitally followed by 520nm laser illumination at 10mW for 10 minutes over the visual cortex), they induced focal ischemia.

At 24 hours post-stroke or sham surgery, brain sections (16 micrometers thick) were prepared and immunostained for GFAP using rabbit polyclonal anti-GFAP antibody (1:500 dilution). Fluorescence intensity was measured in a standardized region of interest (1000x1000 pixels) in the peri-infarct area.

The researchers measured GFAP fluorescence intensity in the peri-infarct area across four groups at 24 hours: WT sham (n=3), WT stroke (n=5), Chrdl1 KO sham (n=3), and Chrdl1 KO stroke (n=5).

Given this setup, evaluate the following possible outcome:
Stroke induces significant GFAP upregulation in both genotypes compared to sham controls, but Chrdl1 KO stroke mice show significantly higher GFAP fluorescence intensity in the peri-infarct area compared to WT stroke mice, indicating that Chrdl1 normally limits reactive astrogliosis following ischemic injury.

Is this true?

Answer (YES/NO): NO